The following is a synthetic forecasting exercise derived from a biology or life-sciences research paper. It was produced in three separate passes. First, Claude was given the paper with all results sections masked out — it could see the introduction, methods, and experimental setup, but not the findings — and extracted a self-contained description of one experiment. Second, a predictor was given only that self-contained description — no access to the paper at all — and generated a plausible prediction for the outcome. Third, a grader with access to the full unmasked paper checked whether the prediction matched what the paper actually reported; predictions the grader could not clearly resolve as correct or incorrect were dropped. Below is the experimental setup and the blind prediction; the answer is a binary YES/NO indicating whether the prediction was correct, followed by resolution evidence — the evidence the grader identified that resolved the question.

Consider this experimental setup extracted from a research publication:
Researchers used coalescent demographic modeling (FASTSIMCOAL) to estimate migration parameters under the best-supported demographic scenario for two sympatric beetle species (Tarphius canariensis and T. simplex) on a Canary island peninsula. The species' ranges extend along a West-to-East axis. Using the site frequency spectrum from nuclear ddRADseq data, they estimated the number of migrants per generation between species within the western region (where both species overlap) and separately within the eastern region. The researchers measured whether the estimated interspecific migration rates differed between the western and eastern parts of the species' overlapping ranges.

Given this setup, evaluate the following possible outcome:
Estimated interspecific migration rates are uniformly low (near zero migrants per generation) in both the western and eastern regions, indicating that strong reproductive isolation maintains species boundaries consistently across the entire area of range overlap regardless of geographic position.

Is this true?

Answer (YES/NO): NO